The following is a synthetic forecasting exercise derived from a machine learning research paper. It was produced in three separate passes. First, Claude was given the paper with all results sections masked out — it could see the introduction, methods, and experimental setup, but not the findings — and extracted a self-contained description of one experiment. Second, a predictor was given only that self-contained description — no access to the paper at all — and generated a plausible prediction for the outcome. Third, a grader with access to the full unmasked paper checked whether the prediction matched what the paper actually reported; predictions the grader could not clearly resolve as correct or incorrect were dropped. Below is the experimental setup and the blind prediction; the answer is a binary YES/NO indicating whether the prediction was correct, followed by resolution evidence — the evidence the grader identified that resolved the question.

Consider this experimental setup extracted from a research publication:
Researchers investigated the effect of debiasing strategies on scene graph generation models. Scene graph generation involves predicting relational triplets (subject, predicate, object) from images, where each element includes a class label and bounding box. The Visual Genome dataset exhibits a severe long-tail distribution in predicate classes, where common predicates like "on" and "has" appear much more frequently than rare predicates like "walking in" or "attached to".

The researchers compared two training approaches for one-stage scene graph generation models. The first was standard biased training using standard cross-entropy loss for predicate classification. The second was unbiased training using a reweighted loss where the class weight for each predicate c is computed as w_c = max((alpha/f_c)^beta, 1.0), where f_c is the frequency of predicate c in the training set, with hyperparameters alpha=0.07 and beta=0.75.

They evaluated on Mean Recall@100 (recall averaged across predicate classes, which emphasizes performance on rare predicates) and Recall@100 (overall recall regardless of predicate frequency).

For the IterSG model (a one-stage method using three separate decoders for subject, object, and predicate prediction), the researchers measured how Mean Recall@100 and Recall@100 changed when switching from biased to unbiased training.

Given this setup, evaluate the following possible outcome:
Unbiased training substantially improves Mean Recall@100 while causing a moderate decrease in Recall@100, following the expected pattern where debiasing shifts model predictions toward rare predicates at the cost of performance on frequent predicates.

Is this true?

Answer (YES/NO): NO